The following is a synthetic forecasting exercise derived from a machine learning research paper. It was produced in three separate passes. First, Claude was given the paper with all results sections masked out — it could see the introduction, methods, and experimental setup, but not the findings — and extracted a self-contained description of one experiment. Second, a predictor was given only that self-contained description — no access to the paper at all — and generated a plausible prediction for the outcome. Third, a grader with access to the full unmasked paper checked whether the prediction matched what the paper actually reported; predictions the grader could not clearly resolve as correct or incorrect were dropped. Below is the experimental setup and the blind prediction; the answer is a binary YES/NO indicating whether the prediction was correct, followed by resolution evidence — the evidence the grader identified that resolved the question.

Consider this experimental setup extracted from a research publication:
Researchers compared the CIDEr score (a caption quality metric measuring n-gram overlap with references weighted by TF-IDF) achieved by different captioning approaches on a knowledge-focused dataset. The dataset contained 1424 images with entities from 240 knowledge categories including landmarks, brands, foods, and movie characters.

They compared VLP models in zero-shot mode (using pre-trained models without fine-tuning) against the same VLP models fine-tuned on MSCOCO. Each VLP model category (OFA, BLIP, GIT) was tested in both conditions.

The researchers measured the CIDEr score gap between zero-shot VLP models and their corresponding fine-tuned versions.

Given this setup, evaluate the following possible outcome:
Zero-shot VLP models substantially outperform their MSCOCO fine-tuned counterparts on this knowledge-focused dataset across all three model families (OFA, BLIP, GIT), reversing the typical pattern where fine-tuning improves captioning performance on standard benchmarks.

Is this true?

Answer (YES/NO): NO